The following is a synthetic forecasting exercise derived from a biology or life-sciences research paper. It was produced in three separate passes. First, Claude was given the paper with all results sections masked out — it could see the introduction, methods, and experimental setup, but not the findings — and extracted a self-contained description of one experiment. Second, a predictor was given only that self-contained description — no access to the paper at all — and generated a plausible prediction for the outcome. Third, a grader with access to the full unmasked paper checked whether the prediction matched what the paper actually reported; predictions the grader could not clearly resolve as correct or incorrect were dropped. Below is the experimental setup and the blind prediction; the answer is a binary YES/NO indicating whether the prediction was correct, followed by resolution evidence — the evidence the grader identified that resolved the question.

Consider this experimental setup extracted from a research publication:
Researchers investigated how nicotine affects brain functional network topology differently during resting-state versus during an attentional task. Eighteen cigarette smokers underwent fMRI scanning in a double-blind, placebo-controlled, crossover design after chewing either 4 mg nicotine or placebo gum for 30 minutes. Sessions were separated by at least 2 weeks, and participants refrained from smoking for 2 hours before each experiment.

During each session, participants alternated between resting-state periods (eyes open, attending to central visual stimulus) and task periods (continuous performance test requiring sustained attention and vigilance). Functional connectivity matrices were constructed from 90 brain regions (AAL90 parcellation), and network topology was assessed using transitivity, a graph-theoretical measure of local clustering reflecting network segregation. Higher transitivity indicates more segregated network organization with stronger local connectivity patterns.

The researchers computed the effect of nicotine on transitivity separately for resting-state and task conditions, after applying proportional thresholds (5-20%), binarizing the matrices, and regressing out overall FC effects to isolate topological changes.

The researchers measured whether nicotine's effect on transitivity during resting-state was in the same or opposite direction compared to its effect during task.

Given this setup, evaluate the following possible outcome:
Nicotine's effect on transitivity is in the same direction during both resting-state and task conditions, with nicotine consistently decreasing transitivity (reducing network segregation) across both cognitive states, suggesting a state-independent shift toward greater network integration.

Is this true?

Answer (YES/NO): NO